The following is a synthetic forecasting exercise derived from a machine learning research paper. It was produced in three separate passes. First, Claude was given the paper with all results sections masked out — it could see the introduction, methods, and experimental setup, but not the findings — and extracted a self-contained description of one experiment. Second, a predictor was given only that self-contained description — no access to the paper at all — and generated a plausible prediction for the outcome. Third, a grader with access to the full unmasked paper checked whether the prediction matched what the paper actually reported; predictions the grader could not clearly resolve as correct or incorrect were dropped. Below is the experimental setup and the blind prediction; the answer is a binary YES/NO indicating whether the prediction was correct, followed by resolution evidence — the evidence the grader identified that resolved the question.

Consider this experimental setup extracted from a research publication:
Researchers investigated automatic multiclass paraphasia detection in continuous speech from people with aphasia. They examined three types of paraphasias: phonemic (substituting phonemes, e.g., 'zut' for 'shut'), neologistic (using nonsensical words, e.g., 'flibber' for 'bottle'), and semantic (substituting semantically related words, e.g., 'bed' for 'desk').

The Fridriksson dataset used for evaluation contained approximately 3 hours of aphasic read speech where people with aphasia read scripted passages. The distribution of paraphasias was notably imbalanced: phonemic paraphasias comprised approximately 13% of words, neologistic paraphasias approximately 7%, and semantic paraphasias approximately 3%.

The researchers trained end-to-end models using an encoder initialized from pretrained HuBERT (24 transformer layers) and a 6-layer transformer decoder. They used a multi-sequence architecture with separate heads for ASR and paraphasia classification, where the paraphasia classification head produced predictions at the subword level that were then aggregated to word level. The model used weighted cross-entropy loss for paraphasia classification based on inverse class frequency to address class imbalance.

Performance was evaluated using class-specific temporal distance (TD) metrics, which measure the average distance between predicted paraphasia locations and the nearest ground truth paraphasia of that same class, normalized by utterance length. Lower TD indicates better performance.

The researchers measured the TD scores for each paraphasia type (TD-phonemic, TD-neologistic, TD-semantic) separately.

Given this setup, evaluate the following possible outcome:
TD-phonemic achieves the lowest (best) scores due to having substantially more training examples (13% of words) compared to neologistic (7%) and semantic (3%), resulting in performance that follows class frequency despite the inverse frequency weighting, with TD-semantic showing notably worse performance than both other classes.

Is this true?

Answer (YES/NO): NO